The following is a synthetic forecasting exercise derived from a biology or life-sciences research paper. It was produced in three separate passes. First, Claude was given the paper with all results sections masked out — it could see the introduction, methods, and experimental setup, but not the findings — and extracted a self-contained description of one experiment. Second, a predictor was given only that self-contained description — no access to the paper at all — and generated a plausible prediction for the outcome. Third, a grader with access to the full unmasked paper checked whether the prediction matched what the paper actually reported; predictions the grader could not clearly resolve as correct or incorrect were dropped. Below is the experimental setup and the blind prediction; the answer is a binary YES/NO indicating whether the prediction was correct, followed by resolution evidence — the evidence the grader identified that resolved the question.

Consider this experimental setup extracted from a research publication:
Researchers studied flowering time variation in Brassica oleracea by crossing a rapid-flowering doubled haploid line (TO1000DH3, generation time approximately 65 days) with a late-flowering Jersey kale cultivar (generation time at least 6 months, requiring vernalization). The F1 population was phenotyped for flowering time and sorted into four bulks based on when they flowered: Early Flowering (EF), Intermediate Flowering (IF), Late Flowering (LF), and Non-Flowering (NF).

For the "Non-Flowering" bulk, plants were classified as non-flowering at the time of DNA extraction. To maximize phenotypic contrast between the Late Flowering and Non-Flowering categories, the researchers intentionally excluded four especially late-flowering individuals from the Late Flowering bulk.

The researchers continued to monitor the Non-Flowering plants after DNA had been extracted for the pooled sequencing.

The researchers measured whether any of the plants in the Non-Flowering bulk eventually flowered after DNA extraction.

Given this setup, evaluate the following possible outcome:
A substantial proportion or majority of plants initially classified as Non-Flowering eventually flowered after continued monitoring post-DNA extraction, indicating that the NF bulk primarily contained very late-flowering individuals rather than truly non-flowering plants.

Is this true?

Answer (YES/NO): NO